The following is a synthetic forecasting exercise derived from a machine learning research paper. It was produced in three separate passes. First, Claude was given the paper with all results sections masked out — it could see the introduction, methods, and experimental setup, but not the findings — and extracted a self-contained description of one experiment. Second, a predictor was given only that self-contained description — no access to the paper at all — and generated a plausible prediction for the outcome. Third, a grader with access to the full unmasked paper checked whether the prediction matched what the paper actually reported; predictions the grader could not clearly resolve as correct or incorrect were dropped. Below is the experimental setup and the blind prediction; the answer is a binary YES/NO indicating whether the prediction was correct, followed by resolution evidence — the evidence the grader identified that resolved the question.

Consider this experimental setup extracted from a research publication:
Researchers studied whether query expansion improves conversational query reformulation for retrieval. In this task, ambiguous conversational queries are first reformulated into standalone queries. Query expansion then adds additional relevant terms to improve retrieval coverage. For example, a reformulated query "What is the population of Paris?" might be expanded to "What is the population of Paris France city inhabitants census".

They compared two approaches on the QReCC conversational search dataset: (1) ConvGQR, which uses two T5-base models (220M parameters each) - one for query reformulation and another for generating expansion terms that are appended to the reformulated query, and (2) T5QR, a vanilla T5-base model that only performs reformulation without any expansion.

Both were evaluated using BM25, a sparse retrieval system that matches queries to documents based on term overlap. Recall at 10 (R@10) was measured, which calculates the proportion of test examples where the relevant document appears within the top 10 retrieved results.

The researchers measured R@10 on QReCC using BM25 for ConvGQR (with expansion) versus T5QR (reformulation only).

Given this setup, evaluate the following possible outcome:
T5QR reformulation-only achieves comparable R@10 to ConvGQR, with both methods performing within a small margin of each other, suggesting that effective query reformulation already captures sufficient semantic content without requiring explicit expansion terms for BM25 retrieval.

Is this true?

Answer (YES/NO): NO